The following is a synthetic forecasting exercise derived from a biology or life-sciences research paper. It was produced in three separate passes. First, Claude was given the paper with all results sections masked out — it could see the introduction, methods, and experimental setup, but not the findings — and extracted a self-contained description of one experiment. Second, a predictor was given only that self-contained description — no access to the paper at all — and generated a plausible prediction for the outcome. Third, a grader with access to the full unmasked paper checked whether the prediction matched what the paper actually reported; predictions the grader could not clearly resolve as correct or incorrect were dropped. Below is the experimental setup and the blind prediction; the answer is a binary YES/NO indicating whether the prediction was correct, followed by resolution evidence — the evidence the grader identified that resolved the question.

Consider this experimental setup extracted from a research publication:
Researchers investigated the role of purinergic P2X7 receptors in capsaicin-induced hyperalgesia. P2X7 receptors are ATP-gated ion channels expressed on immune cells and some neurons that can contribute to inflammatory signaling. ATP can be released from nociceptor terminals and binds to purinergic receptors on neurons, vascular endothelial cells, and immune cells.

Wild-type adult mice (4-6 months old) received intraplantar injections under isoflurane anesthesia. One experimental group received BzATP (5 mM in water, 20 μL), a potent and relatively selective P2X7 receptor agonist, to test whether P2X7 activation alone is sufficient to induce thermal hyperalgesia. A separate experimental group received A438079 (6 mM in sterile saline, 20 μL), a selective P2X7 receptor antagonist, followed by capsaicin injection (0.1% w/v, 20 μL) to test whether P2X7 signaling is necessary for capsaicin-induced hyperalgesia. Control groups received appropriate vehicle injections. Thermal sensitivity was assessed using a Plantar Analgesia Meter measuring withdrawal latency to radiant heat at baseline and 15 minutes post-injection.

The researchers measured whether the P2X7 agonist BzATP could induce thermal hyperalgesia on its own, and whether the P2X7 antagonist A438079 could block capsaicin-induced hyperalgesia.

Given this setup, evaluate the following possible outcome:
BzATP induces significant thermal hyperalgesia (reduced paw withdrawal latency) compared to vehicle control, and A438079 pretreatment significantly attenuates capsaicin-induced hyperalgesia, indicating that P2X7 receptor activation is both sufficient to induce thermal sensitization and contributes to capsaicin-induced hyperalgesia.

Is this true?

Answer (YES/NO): YES